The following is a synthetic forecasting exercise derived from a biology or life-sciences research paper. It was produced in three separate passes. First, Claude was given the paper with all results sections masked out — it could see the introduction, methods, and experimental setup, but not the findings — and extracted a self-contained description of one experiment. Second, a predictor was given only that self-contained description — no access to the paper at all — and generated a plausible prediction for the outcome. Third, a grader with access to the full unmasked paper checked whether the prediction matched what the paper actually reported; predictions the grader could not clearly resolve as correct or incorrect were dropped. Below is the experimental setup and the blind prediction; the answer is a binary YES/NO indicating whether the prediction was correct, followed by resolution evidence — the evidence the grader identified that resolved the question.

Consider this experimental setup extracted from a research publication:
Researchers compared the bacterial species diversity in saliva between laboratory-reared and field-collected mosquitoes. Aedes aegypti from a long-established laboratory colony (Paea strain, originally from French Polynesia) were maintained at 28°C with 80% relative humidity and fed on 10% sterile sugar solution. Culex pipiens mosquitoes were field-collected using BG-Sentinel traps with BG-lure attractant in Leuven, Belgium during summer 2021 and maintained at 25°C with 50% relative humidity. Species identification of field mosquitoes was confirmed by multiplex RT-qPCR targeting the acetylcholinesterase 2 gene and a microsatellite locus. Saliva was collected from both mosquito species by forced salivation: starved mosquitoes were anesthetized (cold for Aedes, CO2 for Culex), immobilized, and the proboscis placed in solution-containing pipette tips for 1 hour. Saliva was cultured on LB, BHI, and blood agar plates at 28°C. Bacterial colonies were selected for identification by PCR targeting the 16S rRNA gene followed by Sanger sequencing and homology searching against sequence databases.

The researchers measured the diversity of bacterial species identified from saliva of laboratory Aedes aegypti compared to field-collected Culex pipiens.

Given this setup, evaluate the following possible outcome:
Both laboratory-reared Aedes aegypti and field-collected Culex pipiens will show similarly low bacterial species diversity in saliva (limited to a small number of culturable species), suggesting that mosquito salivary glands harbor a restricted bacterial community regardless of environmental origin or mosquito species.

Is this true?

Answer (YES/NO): NO